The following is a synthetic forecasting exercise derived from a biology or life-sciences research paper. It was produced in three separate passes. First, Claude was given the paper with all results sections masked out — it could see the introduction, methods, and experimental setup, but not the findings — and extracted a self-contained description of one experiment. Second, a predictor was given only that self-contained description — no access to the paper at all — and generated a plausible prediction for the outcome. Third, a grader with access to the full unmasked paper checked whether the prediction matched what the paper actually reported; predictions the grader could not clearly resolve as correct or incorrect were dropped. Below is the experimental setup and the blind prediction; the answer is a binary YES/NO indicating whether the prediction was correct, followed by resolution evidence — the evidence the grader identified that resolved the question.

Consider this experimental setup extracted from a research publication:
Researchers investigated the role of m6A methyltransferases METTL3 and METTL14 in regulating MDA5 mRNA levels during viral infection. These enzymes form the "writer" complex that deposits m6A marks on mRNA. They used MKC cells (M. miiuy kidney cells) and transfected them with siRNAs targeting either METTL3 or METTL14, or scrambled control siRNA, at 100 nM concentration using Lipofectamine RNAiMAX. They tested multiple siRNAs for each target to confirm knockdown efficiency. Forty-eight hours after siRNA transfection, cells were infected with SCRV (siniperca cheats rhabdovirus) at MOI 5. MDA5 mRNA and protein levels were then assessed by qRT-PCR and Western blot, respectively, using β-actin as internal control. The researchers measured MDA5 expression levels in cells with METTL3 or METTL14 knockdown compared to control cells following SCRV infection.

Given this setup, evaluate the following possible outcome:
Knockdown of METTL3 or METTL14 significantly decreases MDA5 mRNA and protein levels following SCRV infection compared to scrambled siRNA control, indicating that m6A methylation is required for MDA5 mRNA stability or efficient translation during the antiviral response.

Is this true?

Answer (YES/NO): NO